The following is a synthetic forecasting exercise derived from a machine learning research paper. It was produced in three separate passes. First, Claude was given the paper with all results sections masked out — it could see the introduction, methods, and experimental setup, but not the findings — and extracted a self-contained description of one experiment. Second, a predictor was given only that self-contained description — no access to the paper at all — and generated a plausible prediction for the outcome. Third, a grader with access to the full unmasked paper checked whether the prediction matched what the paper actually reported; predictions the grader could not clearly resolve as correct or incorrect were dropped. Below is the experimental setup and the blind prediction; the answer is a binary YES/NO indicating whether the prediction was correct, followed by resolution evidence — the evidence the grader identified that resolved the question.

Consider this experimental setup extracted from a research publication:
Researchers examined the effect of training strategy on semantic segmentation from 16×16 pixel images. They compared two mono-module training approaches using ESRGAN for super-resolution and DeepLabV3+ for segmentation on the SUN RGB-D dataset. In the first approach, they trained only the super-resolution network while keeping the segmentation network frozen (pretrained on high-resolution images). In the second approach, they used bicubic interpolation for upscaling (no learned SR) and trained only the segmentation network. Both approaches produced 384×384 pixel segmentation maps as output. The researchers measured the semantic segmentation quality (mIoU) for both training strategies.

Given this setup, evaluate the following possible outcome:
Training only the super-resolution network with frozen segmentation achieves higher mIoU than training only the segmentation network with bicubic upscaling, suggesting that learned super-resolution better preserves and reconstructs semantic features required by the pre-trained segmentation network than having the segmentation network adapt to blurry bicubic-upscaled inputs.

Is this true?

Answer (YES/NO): NO